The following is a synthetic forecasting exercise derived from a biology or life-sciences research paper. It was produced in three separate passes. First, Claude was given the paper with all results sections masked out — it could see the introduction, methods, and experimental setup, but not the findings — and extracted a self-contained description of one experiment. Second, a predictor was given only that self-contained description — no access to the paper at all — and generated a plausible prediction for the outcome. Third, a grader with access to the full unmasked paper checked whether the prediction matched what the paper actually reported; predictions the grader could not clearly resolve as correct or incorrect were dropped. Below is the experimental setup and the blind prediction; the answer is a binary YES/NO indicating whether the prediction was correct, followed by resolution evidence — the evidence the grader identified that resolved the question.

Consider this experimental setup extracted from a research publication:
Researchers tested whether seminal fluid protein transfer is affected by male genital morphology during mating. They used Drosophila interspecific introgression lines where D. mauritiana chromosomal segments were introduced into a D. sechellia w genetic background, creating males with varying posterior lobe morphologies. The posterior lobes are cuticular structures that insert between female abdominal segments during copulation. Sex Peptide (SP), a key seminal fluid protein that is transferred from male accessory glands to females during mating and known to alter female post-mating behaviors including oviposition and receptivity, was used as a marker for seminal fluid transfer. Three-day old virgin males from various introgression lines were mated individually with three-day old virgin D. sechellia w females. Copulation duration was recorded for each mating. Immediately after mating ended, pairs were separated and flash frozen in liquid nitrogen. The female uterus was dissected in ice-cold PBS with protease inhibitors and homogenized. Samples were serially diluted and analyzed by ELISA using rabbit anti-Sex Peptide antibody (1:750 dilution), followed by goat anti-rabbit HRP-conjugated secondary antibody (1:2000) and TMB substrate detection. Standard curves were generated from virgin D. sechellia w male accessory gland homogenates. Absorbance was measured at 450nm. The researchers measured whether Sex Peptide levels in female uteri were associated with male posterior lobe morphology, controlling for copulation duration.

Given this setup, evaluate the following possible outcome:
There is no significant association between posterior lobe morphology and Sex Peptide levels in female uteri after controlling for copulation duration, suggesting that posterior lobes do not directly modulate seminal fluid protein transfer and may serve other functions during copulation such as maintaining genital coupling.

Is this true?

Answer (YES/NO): YES